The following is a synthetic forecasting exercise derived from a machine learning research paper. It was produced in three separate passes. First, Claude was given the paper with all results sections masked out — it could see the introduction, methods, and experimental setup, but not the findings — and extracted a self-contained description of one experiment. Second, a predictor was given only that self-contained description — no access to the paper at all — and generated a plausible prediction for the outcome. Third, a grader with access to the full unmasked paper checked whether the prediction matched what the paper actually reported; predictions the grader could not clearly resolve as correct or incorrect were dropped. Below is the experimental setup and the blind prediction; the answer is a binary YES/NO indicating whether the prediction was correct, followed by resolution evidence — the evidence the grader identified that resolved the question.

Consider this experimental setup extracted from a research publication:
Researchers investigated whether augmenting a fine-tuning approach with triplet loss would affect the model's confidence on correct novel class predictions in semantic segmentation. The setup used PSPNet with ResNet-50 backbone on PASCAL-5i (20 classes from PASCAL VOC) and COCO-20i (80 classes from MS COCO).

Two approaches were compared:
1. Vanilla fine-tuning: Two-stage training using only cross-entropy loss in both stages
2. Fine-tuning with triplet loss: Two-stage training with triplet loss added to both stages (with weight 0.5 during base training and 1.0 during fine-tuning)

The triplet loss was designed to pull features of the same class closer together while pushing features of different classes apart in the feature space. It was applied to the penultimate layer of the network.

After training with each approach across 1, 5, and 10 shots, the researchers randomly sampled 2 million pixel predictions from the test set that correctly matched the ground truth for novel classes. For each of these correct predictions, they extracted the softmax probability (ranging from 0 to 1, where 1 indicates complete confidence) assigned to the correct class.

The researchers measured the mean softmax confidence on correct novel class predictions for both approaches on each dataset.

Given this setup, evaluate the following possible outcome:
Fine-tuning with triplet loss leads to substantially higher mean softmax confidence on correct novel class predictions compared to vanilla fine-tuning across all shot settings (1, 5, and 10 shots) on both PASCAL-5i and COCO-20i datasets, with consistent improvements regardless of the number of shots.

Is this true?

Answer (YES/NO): NO